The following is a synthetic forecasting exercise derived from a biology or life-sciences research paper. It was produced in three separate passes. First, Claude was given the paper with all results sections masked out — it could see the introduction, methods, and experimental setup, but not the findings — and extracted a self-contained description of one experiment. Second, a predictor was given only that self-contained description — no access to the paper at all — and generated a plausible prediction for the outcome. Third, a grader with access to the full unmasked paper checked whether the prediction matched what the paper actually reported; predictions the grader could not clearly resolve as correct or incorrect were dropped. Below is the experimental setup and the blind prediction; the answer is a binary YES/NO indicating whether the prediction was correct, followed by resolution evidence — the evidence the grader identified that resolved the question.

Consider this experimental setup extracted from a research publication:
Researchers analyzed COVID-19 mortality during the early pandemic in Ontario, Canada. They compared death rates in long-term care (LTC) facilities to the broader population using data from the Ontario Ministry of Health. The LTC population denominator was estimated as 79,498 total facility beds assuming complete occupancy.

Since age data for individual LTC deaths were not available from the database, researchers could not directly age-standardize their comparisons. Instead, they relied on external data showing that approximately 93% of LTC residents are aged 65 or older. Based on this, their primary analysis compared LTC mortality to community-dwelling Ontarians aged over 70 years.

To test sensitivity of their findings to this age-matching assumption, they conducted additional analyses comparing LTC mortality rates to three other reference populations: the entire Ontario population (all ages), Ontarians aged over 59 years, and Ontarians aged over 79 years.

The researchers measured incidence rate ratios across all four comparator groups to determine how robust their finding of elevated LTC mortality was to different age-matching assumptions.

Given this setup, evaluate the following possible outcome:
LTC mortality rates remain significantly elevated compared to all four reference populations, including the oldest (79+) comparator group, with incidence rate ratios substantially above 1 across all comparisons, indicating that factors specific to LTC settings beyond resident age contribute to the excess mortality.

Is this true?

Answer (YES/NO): YES